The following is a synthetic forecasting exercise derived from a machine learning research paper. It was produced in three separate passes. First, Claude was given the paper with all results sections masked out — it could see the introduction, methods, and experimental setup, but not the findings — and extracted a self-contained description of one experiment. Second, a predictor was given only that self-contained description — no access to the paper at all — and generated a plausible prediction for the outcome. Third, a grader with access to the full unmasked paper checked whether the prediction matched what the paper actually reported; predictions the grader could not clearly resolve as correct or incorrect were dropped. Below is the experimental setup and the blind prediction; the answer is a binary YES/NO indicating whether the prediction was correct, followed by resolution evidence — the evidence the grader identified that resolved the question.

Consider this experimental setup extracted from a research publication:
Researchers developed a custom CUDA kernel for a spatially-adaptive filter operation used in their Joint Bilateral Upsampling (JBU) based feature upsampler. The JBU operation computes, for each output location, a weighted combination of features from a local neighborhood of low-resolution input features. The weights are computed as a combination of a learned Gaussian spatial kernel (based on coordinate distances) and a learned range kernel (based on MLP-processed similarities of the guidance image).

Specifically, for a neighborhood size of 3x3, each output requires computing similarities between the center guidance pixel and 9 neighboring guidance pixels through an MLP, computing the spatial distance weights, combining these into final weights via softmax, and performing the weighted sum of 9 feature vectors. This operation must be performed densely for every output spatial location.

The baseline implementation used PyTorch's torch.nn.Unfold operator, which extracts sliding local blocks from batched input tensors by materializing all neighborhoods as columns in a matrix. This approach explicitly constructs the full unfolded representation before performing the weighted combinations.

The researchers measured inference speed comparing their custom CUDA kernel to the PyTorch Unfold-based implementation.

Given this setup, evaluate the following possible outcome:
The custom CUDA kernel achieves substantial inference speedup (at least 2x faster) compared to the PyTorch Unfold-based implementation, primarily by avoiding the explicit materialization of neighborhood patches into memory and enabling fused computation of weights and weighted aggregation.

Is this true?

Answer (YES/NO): YES